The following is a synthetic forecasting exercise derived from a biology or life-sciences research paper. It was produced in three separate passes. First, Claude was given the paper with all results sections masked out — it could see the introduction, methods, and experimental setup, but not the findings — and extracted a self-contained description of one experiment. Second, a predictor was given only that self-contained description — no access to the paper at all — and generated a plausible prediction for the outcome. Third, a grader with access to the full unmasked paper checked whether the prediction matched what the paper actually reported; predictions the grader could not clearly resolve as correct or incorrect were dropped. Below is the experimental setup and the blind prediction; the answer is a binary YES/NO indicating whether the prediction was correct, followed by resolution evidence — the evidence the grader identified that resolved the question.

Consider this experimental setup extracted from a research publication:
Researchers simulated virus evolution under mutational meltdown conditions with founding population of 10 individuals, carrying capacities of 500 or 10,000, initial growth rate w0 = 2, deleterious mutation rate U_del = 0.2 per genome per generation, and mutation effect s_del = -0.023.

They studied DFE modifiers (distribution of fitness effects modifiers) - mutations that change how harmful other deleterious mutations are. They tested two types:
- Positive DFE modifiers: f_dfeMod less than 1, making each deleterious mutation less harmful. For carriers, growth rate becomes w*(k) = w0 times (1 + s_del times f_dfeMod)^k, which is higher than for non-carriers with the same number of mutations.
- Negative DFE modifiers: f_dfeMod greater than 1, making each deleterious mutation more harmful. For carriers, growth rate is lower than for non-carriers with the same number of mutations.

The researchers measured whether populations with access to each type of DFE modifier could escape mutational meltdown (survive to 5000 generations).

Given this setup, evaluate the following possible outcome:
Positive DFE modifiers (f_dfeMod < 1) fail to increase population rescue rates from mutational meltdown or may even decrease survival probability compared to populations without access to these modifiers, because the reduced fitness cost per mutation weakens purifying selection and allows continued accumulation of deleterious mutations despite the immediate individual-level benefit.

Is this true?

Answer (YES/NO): NO